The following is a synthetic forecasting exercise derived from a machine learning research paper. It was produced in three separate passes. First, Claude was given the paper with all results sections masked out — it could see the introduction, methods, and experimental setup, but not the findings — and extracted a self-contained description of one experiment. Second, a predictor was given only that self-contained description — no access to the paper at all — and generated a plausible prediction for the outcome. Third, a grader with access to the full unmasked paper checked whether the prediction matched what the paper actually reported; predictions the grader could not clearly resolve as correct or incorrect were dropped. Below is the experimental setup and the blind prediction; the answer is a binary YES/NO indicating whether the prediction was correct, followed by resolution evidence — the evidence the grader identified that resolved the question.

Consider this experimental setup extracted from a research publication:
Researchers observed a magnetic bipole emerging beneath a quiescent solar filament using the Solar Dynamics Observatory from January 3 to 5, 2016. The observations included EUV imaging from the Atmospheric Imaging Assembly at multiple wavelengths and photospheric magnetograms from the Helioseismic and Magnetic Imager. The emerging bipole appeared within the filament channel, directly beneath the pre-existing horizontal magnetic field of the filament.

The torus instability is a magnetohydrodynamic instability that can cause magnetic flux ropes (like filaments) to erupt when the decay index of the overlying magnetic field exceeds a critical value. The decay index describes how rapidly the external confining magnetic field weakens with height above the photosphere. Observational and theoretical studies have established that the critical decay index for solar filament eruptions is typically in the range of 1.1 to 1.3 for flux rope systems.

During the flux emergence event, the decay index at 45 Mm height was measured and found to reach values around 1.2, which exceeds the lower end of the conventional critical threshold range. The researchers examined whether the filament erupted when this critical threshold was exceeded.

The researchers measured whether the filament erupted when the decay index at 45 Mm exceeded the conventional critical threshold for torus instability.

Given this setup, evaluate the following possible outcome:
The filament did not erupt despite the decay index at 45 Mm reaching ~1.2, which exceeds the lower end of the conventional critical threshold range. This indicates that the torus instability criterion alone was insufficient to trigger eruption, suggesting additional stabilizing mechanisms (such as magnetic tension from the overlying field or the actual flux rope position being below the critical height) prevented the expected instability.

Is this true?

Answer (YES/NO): YES